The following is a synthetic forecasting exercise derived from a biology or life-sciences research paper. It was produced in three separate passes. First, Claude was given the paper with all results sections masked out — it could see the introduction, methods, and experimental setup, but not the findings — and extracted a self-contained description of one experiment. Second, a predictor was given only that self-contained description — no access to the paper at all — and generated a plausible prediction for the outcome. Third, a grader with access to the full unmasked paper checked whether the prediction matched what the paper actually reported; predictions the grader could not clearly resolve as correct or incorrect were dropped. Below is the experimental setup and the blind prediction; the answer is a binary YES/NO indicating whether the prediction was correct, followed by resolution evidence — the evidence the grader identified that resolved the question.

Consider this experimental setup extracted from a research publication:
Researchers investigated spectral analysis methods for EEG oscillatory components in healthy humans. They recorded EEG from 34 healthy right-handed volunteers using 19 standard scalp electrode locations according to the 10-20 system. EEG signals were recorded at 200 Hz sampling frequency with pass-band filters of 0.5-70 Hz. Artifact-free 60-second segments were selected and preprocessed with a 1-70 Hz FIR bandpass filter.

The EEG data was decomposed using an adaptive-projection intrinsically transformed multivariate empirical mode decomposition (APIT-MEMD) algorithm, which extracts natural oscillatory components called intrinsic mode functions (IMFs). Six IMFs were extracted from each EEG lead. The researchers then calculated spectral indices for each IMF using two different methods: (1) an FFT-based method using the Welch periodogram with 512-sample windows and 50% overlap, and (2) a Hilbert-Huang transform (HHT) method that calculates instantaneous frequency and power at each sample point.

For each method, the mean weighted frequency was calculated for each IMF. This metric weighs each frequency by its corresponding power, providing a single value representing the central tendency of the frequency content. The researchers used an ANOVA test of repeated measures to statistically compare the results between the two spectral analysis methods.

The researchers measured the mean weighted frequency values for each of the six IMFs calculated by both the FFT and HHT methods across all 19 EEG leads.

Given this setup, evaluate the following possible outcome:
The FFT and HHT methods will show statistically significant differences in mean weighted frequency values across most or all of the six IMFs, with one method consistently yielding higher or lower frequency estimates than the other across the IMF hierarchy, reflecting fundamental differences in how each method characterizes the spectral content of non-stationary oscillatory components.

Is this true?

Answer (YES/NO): NO